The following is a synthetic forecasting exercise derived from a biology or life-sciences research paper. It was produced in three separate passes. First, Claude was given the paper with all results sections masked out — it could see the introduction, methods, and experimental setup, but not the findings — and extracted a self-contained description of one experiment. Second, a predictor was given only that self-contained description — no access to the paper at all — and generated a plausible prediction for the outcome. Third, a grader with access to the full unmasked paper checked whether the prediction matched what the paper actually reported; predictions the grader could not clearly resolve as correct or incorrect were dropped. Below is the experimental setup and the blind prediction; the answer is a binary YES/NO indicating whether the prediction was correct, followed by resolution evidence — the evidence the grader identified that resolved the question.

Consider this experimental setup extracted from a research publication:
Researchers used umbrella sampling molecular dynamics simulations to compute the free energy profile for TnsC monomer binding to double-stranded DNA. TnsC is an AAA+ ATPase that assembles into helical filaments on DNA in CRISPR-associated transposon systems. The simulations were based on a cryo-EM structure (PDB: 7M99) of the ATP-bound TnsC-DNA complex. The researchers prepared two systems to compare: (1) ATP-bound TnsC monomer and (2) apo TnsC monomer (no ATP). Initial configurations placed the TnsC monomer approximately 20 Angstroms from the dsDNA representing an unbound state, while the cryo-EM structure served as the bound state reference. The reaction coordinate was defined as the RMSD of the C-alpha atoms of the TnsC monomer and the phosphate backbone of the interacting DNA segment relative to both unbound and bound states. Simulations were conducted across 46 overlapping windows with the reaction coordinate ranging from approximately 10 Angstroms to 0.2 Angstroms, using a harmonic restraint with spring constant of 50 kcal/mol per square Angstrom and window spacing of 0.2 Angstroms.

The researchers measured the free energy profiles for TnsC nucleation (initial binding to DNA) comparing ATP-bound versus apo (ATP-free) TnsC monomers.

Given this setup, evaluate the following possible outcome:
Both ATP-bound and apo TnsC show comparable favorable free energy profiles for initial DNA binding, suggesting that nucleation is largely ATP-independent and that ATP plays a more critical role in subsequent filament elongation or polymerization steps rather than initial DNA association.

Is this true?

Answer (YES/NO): NO